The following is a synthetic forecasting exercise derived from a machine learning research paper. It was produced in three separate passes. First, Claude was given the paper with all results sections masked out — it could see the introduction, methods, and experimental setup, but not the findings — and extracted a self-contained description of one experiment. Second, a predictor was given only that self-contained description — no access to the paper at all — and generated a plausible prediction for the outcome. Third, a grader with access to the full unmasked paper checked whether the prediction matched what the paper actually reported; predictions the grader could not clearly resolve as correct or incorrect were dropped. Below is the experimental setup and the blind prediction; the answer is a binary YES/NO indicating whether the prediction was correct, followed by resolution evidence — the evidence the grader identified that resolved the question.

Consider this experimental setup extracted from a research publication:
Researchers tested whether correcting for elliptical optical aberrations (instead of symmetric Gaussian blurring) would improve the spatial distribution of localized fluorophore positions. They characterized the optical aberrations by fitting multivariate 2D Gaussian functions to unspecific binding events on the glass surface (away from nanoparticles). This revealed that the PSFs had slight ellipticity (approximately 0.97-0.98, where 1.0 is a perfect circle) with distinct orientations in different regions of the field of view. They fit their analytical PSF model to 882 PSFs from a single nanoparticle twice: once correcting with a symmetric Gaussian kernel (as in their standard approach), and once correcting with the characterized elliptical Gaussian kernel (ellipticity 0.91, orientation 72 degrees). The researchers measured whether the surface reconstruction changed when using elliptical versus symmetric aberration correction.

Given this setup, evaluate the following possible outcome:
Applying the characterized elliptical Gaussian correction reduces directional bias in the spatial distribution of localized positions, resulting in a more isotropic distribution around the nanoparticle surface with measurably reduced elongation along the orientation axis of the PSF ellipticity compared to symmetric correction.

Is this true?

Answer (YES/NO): NO